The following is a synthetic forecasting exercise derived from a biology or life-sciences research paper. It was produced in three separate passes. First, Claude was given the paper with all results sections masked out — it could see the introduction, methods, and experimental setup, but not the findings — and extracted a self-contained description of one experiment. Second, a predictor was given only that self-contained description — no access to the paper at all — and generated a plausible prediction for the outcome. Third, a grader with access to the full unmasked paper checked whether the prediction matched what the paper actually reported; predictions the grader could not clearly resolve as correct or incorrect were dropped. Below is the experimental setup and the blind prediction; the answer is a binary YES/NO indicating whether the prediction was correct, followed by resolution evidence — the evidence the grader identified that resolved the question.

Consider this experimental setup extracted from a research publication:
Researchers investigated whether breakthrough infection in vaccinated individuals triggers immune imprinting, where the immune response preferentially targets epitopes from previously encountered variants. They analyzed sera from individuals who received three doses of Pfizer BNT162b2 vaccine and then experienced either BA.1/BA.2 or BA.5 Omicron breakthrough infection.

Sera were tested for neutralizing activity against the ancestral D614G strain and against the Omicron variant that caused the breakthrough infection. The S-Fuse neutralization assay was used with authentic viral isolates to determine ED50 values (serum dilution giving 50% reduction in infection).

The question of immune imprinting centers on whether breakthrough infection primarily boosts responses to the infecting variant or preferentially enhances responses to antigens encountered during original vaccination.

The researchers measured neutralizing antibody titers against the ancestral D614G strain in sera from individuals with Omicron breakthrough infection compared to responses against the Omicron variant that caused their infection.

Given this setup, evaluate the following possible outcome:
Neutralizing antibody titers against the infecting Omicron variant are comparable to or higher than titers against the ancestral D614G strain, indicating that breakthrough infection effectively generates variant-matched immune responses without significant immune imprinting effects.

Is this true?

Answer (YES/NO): NO